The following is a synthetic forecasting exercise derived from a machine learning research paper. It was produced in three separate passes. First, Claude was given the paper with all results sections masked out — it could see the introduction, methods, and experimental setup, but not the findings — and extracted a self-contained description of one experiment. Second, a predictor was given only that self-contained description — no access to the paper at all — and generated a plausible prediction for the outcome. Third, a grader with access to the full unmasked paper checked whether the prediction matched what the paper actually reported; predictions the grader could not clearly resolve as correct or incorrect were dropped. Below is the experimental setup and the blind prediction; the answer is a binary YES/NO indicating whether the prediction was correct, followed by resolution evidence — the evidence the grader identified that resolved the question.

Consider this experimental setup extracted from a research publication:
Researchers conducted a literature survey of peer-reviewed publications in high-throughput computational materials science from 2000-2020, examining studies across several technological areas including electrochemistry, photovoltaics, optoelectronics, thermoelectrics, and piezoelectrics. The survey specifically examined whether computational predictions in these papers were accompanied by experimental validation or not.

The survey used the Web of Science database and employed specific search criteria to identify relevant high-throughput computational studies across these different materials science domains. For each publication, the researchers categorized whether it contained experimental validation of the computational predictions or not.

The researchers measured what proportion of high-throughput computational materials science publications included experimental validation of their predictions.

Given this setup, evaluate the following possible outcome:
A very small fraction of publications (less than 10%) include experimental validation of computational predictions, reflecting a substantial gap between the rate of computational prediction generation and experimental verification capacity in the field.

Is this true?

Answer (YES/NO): NO